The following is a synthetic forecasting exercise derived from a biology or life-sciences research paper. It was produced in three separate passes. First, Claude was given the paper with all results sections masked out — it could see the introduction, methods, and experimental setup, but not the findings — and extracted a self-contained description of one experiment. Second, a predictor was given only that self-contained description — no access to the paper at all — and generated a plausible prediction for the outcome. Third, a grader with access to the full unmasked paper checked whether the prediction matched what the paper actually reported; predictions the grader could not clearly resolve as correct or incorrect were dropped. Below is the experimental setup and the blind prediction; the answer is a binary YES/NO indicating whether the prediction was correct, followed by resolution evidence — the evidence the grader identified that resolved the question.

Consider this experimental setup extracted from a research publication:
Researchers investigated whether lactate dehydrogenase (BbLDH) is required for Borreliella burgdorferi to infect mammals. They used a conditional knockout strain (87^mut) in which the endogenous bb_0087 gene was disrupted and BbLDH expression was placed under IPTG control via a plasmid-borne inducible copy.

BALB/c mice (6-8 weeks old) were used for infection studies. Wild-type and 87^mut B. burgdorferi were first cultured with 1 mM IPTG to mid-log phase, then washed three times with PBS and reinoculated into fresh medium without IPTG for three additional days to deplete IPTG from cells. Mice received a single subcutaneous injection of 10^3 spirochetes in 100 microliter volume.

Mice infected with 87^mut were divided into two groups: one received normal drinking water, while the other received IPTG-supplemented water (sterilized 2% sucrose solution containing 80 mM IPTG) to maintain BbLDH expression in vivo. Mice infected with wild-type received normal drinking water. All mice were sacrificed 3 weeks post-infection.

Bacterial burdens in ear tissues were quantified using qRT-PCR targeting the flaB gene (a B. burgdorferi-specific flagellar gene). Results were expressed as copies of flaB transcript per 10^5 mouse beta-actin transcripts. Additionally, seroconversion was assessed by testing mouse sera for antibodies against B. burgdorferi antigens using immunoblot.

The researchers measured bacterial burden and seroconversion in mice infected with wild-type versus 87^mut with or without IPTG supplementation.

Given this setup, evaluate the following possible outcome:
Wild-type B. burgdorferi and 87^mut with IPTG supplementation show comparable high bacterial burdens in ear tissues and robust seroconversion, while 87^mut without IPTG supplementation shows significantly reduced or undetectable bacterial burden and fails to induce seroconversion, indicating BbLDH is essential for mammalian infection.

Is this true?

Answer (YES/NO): NO